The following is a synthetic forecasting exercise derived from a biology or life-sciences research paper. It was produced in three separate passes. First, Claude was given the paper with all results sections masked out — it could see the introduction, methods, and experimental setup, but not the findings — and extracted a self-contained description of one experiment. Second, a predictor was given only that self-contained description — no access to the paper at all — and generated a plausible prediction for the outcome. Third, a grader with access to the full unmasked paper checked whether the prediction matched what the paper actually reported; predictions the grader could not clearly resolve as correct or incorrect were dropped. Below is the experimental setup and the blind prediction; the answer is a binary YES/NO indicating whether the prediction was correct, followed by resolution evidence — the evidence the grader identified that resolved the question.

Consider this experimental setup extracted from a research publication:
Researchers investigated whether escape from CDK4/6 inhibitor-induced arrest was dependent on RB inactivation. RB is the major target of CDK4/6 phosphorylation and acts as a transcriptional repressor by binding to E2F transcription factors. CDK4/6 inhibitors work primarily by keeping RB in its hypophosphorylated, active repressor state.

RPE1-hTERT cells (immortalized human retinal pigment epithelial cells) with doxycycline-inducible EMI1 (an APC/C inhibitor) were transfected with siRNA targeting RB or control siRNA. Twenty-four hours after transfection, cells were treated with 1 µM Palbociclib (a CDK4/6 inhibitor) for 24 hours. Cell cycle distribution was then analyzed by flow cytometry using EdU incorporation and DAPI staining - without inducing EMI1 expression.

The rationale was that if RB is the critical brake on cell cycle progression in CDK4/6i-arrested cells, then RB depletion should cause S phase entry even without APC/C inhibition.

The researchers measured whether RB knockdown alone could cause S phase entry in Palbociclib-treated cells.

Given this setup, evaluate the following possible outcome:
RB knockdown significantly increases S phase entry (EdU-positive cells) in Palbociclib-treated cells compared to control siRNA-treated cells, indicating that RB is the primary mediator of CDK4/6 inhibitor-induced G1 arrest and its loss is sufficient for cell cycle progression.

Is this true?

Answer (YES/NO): YES